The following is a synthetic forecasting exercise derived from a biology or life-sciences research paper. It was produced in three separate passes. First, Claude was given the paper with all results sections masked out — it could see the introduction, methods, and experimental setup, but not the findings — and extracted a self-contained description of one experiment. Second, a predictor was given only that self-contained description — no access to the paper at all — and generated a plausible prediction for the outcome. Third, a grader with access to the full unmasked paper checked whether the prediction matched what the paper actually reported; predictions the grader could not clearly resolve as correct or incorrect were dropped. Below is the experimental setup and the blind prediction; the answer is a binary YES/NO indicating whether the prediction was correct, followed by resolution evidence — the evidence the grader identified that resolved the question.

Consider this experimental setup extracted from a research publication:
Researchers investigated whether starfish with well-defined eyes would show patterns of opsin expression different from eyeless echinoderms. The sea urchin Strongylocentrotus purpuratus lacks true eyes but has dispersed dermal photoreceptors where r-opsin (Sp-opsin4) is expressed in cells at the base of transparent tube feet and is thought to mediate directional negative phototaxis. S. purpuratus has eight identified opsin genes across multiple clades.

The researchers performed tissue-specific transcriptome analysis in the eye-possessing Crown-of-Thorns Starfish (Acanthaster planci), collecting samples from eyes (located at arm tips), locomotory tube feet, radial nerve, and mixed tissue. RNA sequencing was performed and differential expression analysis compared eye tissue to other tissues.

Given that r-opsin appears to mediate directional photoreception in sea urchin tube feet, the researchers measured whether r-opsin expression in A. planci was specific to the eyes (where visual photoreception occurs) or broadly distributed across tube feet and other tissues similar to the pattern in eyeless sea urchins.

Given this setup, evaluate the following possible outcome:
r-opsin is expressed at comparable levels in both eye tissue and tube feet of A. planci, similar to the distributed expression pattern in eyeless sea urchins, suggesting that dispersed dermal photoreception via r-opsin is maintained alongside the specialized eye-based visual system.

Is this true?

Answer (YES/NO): NO